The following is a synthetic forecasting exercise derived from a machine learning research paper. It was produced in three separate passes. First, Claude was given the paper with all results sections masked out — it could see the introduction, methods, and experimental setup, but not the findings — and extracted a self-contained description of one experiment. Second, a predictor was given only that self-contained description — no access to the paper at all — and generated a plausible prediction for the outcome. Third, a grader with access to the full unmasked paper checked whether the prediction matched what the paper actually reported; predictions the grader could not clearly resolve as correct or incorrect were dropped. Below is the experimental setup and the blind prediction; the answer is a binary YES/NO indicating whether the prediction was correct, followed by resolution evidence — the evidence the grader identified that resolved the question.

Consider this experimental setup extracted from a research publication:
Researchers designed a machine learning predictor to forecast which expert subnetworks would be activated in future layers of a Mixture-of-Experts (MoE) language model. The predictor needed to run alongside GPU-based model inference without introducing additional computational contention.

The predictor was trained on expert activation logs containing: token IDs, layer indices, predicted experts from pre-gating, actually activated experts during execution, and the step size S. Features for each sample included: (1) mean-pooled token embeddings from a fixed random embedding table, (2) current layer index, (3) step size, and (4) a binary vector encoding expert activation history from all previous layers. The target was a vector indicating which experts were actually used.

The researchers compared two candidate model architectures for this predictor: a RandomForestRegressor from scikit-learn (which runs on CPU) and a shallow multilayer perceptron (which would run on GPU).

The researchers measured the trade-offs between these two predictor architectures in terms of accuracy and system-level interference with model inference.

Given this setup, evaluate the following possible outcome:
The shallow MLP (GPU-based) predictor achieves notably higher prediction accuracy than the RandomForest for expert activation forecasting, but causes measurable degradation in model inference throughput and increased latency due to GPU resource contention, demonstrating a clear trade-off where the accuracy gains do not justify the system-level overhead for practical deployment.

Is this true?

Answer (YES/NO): NO